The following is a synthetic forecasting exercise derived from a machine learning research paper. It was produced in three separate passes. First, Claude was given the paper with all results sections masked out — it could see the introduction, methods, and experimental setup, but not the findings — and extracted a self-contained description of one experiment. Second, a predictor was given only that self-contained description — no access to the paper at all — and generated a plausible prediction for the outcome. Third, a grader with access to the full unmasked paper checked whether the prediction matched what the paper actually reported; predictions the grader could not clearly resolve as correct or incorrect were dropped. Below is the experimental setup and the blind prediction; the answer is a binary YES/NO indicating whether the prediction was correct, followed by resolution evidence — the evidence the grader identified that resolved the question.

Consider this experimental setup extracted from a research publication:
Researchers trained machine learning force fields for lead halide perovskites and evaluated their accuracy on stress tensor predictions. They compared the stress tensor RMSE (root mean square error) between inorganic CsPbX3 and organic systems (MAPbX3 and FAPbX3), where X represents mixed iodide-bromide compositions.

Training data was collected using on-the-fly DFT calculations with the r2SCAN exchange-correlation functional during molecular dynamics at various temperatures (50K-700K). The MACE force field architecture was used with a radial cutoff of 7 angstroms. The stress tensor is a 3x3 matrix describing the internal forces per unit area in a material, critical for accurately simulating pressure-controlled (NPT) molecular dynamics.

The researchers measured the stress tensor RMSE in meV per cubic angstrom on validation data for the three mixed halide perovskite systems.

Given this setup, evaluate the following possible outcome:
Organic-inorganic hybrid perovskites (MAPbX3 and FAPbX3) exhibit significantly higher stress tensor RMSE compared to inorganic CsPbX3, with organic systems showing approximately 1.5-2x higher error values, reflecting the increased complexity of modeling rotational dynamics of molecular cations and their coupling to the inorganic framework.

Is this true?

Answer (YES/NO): NO